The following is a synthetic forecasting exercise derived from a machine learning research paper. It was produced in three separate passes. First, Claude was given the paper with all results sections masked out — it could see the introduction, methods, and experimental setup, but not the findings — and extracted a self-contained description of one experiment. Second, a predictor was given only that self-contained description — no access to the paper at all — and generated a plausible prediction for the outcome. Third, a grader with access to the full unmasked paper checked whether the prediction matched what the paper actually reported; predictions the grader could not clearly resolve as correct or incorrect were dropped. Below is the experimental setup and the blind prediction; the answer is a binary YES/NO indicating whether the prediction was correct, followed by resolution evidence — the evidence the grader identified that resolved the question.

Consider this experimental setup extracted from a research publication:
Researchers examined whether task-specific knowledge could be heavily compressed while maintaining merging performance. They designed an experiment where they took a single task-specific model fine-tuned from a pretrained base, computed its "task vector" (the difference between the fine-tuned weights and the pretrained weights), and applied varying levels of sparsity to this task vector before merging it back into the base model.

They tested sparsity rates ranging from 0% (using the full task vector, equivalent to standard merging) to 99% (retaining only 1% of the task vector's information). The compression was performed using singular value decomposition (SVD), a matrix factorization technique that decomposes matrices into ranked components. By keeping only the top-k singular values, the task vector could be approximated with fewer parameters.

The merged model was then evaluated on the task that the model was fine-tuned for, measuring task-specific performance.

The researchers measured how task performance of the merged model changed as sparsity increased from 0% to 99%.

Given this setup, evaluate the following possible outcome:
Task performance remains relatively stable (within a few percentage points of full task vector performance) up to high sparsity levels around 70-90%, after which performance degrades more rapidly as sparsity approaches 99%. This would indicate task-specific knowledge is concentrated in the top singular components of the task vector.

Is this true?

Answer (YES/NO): YES